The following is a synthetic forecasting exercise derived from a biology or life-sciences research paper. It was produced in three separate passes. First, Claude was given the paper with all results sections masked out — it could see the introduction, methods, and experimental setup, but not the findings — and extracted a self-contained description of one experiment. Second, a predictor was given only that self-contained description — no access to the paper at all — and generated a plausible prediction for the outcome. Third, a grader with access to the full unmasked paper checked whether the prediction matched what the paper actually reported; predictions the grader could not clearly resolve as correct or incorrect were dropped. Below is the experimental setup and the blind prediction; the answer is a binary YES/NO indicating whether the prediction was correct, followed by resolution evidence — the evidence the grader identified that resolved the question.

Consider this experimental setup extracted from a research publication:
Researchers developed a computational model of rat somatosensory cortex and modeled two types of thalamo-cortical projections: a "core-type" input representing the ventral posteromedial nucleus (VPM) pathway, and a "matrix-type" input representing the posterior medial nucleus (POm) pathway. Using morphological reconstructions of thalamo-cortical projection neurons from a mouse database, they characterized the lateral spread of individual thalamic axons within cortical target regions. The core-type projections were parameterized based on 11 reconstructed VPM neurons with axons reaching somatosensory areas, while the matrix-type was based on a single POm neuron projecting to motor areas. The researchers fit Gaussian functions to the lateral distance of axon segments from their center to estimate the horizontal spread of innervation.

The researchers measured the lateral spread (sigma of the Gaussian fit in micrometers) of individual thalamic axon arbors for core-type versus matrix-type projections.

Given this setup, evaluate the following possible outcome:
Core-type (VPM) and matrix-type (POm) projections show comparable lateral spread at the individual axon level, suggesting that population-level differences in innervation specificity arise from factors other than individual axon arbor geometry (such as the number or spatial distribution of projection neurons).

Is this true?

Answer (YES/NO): NO